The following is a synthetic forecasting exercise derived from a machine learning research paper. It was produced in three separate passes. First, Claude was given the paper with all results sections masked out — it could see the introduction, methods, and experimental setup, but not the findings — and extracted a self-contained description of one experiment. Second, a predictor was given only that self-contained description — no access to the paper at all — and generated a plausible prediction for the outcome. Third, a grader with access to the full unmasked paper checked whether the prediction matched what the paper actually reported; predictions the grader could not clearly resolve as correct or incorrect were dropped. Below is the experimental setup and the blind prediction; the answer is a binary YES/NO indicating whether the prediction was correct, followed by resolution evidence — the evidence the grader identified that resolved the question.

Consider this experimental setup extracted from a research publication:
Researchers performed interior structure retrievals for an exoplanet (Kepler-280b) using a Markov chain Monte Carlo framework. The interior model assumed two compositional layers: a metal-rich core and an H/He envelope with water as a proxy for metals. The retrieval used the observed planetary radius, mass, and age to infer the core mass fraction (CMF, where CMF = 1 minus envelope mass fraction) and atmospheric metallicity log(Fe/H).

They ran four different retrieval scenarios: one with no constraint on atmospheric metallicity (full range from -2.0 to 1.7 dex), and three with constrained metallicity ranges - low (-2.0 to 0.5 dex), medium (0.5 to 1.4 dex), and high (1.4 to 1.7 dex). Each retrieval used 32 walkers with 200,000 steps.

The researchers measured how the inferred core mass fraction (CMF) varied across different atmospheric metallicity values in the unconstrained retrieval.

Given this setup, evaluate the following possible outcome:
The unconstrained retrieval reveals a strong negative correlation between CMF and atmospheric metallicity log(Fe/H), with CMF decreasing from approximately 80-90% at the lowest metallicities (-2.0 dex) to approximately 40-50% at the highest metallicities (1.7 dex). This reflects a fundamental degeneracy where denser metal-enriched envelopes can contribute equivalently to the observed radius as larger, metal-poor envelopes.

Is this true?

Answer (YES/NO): NO